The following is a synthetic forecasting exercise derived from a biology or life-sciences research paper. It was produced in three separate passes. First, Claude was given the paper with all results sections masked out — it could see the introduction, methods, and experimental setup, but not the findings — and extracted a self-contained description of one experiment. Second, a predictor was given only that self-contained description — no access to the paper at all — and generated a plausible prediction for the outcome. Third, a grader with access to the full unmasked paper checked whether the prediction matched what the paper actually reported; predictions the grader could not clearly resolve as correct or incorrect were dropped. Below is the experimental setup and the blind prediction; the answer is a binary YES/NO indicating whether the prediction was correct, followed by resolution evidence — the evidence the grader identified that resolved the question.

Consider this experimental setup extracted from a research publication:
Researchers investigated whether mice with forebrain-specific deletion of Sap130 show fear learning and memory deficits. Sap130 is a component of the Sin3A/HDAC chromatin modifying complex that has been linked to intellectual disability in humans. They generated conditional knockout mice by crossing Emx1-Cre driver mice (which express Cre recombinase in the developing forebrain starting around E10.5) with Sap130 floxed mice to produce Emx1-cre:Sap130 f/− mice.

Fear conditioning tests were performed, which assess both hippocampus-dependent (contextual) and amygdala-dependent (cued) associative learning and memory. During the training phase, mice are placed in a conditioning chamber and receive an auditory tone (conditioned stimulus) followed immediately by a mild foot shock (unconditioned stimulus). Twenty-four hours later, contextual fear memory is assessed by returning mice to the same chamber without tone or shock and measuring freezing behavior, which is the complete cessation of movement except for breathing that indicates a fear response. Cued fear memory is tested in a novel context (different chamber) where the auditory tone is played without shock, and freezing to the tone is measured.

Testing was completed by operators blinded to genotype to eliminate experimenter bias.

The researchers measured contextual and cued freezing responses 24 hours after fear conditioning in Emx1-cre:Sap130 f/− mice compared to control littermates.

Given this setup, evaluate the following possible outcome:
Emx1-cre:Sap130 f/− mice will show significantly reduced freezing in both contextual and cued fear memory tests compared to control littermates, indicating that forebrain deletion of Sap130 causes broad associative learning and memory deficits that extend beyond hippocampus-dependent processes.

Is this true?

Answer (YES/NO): NO